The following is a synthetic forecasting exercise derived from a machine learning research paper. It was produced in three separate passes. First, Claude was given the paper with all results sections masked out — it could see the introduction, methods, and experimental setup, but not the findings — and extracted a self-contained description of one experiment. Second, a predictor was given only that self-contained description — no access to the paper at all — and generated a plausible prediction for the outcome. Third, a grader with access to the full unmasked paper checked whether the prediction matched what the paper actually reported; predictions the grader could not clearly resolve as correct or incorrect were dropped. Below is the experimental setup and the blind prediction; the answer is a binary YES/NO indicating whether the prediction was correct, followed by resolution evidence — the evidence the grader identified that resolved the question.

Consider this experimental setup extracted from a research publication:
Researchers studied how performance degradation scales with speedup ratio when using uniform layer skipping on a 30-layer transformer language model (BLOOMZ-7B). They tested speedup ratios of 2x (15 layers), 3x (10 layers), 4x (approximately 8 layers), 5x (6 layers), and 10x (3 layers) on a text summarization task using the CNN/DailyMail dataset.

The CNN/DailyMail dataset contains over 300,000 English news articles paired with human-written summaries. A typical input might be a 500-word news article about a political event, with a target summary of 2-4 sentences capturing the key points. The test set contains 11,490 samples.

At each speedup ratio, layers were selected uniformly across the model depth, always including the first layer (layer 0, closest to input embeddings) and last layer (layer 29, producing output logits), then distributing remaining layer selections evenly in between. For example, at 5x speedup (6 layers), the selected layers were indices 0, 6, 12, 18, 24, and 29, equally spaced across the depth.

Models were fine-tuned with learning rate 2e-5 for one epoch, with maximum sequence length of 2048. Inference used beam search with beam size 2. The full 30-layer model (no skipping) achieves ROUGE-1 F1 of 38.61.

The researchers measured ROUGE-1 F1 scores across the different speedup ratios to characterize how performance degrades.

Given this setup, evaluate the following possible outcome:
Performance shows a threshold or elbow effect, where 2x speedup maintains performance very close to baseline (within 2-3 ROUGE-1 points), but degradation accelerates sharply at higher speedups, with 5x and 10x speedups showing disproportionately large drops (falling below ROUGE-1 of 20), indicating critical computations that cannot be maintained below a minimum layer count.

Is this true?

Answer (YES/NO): NO